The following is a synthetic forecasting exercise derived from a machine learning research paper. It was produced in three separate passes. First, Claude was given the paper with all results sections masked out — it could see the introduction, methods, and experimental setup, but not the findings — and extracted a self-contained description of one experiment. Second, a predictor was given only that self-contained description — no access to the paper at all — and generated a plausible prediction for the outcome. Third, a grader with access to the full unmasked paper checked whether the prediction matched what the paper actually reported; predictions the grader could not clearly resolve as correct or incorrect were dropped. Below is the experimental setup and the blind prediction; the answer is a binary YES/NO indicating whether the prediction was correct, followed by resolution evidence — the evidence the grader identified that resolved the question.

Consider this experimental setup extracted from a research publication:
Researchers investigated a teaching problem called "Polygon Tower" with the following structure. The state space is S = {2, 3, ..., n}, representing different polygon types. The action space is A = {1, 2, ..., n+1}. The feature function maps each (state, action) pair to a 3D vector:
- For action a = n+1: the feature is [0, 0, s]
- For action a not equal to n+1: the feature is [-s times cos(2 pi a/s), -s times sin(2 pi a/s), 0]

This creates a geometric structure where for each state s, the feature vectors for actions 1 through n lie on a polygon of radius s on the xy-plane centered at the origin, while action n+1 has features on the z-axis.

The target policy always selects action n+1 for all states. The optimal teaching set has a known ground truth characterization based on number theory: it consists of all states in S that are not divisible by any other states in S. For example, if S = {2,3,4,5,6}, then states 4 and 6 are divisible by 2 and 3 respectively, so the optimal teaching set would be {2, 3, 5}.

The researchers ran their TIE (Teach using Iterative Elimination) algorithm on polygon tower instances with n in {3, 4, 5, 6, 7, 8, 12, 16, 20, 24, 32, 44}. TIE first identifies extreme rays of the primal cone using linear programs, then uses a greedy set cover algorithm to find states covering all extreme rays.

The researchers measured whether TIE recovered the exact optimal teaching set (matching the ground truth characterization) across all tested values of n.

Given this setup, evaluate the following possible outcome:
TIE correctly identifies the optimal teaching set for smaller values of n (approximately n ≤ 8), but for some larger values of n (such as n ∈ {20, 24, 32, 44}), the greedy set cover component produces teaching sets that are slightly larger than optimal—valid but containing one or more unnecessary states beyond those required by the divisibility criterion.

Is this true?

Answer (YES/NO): NO